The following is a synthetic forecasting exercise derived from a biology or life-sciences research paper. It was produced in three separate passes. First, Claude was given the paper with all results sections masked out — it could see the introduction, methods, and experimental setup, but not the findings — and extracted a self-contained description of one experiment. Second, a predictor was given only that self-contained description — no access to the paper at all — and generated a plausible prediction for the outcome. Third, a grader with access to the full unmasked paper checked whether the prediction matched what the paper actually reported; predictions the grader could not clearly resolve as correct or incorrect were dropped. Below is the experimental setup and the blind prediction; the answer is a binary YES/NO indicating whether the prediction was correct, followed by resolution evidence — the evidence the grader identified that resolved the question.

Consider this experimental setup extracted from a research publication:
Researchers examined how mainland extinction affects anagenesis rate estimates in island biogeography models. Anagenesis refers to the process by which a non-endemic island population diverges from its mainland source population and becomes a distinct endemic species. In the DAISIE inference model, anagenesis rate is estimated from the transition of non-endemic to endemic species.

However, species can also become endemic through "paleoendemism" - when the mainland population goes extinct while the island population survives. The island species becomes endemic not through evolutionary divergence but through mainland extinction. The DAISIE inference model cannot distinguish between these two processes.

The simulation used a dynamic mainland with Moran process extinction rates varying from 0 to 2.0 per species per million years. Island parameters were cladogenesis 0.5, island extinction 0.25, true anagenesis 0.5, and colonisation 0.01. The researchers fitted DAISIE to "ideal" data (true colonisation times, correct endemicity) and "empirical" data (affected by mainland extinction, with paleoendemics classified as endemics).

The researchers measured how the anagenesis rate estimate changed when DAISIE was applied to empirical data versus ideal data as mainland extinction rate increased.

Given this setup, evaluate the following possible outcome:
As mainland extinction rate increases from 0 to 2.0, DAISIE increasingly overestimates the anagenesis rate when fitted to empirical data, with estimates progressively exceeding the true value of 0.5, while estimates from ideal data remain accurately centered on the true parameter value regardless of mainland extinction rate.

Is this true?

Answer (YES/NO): NO